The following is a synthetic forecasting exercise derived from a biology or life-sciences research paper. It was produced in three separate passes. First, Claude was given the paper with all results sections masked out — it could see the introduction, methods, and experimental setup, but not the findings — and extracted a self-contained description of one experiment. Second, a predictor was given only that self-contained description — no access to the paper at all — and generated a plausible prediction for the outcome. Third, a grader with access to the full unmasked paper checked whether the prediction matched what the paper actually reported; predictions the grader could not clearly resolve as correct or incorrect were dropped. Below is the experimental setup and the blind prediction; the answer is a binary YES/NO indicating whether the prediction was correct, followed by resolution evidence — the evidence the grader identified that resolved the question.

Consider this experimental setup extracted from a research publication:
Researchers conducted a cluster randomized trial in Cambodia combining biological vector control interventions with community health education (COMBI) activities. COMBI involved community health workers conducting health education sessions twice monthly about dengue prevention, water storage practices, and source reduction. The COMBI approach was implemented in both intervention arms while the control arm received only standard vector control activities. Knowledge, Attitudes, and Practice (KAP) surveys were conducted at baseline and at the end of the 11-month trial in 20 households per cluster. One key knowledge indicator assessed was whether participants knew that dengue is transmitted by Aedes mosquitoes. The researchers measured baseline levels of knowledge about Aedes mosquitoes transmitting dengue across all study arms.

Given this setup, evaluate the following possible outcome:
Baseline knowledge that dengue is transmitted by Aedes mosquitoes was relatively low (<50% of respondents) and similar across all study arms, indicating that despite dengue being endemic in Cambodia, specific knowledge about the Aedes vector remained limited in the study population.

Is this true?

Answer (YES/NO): NO